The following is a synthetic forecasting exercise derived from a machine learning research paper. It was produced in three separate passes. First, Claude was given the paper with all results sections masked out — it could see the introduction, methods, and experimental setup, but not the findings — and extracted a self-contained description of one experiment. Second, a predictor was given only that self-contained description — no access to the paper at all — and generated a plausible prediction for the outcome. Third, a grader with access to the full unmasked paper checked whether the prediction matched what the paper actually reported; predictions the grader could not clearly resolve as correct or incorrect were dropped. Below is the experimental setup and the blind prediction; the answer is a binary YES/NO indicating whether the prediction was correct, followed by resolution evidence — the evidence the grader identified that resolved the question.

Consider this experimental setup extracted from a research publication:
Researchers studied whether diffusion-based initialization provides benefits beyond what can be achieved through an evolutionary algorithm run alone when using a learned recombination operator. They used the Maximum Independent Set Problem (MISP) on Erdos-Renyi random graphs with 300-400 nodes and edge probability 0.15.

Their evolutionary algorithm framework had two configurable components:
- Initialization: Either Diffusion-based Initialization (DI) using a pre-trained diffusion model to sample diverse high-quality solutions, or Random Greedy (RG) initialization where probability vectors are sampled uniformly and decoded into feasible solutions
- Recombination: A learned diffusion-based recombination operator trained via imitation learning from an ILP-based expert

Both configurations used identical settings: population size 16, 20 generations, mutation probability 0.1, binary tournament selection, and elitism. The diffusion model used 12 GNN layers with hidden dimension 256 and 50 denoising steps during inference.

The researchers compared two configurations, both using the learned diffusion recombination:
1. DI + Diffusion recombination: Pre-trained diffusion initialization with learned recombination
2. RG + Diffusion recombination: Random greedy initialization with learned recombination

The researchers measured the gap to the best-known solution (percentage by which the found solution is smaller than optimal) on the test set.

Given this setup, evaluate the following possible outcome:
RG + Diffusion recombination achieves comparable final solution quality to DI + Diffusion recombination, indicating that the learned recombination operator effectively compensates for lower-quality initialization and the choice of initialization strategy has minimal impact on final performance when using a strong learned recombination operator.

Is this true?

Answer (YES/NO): NO